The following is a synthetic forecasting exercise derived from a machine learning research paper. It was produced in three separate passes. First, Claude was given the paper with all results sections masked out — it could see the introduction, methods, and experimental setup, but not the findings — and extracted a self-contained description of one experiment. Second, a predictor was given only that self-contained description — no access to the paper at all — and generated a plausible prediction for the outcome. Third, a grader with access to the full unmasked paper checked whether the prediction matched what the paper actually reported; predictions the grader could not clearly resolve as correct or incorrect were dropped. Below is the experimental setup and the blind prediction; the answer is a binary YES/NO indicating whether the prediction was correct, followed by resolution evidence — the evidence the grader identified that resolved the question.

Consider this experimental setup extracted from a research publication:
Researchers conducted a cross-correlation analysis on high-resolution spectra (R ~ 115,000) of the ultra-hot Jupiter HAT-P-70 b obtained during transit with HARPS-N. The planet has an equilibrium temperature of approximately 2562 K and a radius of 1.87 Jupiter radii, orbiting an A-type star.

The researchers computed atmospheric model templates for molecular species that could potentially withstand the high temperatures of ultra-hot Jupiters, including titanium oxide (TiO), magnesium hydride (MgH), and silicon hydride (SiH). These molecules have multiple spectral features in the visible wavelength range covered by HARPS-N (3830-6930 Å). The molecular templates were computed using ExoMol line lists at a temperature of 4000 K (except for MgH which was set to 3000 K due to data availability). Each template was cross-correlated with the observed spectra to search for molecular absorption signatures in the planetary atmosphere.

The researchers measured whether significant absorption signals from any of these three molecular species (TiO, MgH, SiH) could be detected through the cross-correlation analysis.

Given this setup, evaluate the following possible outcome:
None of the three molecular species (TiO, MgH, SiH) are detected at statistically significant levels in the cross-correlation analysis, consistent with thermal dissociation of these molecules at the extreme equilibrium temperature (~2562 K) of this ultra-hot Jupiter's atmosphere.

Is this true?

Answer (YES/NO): YES